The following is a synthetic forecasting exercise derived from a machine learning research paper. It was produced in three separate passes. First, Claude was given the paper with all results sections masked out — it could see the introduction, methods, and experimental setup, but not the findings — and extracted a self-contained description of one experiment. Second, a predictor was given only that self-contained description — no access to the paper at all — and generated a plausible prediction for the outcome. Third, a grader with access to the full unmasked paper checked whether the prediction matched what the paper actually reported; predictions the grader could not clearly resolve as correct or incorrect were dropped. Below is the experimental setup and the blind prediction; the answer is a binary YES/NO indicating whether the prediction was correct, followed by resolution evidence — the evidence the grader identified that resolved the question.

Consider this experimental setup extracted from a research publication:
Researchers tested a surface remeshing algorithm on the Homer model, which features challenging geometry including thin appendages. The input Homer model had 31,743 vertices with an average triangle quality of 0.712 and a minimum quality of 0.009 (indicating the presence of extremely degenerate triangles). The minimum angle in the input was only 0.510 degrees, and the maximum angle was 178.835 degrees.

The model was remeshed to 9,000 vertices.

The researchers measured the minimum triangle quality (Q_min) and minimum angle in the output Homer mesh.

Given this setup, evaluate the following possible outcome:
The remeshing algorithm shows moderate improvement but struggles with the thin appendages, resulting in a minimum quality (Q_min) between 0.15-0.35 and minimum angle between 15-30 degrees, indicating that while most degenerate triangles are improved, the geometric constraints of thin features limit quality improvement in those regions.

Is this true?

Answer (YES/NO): NO